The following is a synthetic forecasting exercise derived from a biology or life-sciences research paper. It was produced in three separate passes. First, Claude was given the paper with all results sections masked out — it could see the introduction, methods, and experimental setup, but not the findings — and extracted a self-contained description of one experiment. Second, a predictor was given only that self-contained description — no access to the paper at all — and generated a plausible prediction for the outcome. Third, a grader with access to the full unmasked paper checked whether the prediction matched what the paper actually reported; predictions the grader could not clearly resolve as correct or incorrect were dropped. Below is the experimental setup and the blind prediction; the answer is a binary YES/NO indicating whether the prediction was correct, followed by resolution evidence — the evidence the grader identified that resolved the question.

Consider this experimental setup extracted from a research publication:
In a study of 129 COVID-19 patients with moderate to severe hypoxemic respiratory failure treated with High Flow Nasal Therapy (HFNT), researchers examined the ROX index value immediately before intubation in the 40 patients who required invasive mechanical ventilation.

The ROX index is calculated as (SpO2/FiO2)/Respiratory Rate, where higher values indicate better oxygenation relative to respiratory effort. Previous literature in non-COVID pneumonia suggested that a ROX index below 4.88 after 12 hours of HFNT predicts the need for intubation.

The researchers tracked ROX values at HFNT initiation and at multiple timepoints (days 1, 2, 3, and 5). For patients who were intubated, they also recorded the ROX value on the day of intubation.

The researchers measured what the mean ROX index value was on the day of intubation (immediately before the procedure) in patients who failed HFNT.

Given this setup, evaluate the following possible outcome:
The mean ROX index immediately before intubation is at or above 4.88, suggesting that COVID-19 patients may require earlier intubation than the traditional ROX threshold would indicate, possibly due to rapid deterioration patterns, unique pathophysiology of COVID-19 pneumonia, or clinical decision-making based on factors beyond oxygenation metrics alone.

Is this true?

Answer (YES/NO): NO